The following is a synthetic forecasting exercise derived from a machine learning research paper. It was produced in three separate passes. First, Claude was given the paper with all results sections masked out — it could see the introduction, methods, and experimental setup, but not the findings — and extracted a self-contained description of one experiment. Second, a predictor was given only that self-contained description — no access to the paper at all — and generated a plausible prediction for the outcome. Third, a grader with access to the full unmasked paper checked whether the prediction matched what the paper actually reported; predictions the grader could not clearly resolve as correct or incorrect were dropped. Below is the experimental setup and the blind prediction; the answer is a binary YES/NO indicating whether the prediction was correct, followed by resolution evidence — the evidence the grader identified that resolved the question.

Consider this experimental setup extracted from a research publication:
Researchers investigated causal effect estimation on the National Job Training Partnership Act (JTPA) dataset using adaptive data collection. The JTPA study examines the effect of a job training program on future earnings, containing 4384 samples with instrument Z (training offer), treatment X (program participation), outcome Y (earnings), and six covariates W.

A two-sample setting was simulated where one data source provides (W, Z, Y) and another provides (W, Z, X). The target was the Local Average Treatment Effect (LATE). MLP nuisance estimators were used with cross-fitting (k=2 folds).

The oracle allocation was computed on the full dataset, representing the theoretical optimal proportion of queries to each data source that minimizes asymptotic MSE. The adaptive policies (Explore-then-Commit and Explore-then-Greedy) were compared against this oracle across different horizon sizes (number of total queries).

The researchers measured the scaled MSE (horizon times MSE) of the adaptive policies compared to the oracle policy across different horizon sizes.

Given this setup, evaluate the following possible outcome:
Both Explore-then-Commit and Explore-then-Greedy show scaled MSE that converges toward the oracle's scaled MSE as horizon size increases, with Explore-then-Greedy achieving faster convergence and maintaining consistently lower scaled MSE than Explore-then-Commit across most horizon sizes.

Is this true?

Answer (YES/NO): NO